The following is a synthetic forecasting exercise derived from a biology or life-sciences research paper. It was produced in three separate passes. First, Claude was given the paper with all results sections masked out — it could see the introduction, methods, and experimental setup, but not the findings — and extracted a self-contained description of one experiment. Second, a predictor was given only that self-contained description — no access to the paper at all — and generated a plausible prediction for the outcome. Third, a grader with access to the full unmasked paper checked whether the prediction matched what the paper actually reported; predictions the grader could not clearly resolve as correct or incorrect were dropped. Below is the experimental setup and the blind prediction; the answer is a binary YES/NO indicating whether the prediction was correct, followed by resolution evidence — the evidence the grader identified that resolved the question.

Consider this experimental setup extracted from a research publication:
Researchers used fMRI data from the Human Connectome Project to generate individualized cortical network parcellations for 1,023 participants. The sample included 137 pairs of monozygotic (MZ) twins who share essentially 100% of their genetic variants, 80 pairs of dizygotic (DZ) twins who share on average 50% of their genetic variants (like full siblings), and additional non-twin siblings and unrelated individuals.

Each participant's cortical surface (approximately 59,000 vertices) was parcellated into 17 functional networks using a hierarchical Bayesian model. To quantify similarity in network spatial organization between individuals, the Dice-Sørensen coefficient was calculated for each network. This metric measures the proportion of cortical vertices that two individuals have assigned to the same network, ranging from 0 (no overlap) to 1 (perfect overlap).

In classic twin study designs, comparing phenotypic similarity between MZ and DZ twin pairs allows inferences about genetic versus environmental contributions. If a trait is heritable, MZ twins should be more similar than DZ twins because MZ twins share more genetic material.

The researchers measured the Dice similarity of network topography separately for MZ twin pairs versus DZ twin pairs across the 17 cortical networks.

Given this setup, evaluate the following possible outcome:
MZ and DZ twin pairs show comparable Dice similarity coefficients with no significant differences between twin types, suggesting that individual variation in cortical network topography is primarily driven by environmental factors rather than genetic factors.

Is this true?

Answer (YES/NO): NO